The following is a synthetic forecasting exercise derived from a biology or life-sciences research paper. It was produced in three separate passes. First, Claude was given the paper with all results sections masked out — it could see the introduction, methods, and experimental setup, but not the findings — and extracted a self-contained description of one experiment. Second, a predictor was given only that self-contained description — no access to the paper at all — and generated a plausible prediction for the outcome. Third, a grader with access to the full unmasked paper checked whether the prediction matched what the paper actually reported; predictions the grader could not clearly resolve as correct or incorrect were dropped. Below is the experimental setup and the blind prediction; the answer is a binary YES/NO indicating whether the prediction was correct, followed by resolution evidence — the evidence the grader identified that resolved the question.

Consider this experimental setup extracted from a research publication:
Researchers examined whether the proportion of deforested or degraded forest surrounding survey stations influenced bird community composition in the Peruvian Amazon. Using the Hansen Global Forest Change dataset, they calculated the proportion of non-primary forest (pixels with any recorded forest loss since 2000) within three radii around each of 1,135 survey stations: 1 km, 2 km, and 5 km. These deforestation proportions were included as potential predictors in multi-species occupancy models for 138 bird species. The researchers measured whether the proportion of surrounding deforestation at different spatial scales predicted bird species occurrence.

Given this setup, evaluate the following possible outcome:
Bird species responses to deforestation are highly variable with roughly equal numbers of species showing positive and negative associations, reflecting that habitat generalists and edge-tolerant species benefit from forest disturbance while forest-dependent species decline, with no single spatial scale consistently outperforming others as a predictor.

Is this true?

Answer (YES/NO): NO